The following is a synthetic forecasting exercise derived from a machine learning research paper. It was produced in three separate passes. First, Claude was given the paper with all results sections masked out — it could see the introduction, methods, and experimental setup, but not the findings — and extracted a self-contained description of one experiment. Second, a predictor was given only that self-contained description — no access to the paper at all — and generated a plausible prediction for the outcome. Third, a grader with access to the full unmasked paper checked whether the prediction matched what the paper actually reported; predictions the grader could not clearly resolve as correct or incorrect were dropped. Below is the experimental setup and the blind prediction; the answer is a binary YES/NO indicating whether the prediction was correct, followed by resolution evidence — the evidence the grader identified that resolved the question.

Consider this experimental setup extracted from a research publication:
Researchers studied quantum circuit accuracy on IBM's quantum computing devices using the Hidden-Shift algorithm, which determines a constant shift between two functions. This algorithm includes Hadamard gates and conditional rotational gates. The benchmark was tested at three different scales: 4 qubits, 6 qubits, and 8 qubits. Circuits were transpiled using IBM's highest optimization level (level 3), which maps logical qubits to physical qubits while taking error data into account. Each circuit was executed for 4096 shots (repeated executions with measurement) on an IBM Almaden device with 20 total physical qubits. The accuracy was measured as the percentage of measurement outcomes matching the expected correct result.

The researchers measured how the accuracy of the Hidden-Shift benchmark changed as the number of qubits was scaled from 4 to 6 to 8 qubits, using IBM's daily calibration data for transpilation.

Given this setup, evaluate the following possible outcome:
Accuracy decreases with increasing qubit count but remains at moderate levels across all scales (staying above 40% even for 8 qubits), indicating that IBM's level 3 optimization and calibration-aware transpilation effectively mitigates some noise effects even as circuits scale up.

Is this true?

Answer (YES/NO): NO